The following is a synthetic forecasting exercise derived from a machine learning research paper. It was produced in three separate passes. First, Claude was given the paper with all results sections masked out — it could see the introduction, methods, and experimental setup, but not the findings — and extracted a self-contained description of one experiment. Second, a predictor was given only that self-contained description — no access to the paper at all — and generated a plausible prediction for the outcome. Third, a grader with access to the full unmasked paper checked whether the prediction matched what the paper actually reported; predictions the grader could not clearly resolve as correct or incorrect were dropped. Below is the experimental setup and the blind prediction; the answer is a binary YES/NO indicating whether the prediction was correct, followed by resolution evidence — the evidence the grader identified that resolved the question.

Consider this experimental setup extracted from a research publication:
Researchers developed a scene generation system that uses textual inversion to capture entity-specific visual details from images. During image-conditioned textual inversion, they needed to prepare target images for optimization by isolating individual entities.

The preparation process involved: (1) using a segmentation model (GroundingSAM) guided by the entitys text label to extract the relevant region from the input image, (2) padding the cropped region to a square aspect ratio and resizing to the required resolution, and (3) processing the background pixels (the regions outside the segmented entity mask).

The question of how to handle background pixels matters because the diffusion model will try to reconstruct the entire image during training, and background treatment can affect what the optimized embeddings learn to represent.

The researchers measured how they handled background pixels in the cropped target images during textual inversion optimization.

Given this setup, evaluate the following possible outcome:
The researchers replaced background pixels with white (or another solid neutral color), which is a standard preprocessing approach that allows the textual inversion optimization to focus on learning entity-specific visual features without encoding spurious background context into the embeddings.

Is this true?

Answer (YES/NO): NO